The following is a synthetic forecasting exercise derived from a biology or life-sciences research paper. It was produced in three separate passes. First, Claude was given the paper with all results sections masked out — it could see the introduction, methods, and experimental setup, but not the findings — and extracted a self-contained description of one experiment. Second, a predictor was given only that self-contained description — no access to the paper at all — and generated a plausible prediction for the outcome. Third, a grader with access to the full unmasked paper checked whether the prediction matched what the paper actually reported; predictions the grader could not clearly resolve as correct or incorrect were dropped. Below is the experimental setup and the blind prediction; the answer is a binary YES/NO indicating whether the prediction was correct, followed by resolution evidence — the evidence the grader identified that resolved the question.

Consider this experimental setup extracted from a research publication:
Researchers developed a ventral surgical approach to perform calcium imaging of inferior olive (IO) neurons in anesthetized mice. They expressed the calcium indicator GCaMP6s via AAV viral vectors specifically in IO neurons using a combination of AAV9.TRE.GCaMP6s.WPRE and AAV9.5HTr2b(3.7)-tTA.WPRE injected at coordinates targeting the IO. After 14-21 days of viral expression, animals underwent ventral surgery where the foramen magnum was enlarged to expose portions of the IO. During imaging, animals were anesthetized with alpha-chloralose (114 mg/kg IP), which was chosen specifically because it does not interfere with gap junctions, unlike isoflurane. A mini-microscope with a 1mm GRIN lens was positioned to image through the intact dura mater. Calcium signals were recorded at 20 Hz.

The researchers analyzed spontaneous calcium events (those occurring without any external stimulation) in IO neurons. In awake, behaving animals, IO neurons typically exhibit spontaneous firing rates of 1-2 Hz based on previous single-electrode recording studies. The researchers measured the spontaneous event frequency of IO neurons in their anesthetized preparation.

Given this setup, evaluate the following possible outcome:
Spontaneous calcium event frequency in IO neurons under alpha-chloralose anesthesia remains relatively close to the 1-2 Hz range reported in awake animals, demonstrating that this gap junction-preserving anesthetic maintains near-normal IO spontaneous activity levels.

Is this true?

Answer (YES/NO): NO